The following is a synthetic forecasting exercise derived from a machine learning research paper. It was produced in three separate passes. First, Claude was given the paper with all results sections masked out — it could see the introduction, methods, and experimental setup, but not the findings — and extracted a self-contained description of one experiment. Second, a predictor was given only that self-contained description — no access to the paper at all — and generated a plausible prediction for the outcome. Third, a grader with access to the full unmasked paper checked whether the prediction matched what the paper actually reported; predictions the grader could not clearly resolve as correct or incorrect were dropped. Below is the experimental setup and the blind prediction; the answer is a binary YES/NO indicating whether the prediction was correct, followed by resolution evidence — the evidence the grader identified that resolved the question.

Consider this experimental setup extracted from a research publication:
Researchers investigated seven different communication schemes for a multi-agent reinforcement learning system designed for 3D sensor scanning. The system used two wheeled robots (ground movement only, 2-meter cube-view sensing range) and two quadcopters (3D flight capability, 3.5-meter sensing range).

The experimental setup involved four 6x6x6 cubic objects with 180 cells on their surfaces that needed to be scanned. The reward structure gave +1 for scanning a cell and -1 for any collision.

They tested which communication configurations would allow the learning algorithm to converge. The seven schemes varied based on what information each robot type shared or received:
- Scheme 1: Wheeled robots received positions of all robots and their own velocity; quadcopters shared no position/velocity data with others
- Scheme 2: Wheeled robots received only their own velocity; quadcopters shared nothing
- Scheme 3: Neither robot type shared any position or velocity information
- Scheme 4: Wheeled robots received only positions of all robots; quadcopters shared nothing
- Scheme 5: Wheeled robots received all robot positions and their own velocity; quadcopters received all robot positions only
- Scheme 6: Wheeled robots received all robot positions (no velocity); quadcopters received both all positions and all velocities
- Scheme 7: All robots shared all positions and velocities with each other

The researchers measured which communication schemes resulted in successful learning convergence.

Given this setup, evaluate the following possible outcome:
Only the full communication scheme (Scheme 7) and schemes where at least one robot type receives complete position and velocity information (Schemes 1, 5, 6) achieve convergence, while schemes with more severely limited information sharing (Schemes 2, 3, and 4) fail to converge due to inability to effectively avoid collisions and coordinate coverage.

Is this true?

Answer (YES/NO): NO